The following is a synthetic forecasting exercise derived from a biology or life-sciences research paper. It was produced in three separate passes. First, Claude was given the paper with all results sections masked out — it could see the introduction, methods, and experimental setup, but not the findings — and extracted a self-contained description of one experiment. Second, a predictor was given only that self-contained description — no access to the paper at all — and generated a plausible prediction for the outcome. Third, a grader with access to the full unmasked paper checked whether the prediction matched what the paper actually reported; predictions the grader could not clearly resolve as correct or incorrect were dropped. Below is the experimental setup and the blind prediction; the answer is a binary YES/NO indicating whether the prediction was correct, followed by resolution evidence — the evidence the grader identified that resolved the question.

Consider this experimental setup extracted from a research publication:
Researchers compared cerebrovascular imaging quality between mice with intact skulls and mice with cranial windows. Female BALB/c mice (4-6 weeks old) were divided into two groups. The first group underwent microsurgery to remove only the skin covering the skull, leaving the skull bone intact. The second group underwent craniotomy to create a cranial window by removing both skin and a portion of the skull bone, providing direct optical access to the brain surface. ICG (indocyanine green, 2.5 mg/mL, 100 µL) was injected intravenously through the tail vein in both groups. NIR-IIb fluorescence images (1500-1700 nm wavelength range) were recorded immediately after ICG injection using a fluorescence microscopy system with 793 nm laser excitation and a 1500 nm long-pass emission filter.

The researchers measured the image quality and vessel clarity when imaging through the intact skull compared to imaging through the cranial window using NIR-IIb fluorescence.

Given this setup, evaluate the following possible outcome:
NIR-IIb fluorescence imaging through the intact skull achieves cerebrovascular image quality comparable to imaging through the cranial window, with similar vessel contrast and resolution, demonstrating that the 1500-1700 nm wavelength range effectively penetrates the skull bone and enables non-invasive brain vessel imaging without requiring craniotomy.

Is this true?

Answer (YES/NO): NO